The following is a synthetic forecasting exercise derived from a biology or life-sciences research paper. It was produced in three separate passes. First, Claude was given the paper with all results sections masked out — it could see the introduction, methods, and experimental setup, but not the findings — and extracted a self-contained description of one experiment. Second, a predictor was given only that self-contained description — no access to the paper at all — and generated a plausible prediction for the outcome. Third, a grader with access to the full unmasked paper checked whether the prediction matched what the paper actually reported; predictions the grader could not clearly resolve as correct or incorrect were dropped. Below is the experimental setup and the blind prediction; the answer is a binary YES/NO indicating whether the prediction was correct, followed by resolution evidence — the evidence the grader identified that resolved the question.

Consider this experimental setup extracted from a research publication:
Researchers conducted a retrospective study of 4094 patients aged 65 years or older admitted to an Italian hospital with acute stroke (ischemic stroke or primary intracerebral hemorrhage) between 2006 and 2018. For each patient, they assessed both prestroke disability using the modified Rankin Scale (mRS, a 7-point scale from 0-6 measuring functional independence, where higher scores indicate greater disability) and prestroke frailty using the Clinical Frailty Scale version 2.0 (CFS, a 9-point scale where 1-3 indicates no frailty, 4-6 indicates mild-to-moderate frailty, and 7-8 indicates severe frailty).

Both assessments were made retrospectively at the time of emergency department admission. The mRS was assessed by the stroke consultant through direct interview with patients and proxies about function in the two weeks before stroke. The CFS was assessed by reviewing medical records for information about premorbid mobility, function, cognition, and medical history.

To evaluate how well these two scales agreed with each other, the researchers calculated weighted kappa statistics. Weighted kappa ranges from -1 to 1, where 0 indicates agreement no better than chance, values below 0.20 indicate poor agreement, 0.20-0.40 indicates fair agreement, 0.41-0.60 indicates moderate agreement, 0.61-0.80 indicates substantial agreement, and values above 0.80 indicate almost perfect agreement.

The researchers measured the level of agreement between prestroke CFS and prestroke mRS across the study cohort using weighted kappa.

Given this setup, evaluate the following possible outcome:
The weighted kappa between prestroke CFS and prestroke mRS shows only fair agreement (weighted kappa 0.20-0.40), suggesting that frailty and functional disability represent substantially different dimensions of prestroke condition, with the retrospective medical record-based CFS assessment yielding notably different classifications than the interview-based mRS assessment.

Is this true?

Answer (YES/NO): NO